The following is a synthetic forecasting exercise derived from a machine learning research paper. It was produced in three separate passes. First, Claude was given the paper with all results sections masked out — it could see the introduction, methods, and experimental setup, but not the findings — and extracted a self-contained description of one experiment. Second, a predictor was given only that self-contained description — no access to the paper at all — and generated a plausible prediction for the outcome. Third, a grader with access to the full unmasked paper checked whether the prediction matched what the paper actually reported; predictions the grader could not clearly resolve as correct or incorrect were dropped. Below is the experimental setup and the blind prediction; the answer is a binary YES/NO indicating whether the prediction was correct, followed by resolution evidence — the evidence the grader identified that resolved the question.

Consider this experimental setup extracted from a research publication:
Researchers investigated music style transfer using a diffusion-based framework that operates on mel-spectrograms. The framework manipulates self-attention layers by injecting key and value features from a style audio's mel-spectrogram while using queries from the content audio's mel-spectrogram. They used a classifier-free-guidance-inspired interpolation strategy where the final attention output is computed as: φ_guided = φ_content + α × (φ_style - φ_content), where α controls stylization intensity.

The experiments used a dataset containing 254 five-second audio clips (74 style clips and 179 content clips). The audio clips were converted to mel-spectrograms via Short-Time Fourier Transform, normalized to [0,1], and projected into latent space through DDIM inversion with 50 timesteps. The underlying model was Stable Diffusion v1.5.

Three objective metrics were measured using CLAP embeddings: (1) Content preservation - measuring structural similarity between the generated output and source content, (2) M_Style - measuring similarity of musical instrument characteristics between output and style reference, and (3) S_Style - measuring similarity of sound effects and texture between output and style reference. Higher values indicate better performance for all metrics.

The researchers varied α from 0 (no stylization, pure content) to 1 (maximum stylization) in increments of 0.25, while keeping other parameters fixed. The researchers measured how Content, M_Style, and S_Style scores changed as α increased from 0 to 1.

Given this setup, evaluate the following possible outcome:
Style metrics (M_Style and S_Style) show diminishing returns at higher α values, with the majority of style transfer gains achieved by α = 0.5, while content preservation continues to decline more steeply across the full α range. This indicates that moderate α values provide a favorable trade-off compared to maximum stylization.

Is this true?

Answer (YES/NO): NO